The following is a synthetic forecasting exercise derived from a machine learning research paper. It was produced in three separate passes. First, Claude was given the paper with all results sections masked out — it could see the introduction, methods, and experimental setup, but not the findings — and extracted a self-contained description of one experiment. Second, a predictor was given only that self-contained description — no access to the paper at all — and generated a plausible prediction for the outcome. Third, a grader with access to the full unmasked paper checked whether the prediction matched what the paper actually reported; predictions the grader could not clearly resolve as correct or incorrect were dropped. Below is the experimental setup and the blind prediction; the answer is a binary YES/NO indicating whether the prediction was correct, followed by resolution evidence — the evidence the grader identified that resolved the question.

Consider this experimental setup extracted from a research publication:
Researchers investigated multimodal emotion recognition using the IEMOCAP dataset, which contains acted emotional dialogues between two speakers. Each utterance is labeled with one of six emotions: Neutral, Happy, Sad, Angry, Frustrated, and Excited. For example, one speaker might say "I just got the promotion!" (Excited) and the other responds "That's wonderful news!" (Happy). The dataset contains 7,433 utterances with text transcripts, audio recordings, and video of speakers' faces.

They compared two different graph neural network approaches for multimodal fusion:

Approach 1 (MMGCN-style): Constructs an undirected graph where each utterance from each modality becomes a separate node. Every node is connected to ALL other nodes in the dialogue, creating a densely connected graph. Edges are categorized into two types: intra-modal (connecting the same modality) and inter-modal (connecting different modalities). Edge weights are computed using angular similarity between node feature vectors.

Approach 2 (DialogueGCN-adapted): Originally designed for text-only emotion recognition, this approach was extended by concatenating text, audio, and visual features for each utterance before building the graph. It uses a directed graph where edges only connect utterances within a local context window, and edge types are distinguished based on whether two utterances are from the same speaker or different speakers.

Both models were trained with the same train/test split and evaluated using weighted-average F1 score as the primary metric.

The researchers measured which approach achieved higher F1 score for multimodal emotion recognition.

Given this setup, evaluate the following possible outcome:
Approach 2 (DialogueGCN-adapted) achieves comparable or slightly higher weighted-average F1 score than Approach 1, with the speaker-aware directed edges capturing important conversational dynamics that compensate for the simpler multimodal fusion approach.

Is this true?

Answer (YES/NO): NO